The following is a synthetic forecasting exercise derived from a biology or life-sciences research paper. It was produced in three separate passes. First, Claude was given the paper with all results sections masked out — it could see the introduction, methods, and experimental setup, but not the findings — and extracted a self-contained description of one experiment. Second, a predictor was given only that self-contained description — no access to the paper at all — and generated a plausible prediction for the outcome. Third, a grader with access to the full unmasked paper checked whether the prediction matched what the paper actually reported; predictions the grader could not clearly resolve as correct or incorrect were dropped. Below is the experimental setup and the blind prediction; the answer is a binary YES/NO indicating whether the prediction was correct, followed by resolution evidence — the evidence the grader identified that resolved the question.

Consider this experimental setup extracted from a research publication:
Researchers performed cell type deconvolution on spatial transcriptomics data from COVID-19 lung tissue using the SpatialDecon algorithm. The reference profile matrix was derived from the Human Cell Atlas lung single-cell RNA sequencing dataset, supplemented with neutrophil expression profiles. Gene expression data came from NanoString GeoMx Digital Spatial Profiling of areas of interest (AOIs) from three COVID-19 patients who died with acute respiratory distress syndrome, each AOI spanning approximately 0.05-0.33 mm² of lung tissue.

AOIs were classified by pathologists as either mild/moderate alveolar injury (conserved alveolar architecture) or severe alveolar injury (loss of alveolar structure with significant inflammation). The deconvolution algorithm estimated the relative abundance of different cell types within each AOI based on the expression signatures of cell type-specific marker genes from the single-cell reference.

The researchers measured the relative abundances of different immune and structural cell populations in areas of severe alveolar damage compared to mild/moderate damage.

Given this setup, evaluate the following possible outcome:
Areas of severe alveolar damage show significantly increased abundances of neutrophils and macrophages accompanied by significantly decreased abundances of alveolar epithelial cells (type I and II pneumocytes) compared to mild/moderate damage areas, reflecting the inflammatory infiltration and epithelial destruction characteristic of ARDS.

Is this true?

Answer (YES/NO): NO